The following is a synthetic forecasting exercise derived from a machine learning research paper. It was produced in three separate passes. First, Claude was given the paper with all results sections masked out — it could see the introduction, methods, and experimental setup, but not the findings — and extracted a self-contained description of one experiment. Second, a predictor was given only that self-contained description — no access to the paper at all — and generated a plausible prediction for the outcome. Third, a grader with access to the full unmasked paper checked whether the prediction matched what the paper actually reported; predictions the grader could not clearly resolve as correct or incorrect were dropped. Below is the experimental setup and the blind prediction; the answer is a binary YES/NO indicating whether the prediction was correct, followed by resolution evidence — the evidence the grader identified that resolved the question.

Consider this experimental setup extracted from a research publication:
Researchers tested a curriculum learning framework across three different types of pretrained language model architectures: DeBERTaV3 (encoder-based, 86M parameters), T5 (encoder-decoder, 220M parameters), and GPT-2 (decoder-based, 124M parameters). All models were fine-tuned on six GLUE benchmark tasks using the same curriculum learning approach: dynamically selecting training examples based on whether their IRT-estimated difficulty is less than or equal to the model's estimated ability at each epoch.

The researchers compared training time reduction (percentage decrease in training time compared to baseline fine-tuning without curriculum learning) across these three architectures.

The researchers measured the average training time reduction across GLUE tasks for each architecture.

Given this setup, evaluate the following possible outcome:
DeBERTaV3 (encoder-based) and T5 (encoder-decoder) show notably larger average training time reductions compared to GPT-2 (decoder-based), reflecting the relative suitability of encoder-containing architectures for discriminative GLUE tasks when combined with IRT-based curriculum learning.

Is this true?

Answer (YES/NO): NO